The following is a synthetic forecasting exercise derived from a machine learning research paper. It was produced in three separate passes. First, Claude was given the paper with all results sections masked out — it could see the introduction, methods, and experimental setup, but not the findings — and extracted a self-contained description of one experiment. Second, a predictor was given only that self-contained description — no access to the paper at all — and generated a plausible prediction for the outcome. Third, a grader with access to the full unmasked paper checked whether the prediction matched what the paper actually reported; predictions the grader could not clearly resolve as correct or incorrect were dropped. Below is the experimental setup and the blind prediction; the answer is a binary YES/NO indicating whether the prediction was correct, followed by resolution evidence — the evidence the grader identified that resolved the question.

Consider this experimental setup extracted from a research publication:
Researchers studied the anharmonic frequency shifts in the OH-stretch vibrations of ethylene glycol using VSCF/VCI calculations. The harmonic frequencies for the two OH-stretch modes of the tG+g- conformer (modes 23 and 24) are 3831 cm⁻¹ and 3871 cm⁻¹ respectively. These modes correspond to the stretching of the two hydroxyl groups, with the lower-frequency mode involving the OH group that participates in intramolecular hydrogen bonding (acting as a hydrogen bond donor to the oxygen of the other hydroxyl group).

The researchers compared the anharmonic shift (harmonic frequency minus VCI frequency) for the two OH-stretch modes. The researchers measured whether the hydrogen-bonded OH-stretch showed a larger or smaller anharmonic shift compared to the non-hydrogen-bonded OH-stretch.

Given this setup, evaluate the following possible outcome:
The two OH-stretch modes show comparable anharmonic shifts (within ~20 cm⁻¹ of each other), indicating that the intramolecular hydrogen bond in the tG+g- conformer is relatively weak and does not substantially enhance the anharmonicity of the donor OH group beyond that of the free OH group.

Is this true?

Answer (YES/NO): YES